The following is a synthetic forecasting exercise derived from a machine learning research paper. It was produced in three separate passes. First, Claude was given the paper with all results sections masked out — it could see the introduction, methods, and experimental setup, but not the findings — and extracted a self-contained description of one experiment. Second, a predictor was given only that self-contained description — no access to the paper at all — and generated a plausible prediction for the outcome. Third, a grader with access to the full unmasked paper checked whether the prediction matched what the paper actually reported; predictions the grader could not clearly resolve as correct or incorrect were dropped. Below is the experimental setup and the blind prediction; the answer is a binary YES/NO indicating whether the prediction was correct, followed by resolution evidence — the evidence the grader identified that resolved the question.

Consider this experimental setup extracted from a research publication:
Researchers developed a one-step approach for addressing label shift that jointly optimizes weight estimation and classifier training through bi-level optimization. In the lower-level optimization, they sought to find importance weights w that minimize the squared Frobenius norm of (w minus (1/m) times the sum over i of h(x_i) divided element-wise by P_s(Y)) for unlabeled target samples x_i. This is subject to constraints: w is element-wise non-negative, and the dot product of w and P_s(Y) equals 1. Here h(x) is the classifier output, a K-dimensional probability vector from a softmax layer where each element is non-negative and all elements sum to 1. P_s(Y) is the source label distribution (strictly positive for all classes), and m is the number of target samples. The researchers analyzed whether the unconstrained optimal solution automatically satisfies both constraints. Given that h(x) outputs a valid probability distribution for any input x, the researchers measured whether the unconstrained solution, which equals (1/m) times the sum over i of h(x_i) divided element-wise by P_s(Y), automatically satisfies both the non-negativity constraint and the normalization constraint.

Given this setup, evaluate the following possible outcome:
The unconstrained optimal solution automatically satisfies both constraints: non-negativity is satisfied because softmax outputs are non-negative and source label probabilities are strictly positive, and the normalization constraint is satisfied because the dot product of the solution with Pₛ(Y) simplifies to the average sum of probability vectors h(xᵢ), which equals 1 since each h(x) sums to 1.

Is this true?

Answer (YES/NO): YES